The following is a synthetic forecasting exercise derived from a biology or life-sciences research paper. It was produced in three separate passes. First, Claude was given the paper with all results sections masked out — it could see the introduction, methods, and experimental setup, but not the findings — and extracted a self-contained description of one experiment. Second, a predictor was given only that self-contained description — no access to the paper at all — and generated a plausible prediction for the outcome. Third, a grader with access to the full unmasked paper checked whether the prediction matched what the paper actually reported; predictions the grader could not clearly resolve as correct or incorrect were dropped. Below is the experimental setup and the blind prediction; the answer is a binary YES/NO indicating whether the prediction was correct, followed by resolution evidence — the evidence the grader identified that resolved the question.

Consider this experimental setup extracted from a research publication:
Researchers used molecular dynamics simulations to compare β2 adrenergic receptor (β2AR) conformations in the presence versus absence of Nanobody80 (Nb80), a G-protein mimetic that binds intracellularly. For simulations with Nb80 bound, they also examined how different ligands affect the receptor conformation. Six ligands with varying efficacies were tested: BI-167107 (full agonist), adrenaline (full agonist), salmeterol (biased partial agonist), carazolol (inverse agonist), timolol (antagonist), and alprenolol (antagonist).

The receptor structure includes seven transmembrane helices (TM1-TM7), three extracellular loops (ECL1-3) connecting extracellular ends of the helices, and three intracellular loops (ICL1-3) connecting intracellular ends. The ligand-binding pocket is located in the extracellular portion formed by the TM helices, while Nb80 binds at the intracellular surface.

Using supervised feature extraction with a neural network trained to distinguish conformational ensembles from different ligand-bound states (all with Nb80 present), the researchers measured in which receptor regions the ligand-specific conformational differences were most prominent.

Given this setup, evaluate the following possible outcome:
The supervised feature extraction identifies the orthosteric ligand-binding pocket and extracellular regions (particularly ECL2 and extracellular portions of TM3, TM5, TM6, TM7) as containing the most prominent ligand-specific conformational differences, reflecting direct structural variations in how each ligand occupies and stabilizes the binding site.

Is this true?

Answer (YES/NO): NO